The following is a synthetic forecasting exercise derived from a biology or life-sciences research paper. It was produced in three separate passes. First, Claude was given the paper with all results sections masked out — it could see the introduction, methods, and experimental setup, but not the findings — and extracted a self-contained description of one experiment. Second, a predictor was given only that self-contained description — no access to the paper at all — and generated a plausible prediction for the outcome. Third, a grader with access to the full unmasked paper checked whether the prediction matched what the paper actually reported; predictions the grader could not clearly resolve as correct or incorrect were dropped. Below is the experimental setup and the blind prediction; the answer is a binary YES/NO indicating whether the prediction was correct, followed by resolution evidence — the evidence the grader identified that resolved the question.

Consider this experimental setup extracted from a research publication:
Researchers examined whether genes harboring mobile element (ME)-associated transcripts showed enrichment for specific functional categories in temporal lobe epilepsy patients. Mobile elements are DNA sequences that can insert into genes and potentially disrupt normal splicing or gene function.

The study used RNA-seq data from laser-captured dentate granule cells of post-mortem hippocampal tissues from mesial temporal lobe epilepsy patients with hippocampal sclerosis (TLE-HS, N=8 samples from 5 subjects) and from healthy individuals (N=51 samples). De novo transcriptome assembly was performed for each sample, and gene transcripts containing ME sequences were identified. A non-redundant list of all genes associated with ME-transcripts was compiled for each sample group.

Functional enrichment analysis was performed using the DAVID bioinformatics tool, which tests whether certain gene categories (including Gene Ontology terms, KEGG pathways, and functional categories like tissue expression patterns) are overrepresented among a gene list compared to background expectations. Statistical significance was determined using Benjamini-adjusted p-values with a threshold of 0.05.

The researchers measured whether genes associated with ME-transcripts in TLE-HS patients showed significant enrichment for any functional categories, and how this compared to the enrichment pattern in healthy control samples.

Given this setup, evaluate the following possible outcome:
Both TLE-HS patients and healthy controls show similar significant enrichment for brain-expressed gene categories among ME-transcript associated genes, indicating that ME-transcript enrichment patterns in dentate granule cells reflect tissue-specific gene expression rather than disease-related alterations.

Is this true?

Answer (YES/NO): NO